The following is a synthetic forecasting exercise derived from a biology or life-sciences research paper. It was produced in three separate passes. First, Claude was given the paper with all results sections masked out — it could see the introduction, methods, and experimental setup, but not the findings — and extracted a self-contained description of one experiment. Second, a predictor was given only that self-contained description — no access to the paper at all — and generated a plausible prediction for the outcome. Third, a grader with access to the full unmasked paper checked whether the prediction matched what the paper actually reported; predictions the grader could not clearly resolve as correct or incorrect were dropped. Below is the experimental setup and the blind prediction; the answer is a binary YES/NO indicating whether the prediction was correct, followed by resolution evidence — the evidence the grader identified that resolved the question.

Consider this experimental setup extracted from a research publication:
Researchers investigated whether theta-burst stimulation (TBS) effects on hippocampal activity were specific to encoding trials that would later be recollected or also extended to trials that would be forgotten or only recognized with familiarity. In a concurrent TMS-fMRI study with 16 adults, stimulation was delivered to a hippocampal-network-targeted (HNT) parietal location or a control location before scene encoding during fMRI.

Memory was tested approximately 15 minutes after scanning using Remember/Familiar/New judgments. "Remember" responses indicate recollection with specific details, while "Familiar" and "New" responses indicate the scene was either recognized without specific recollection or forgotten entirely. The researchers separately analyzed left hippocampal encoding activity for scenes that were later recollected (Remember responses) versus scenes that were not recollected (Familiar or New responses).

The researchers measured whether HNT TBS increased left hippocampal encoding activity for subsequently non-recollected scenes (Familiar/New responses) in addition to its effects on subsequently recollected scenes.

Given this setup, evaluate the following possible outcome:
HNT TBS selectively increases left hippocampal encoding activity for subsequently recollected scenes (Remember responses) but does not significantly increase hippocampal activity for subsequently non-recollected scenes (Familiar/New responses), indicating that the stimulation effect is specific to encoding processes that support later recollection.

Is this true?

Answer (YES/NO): YES